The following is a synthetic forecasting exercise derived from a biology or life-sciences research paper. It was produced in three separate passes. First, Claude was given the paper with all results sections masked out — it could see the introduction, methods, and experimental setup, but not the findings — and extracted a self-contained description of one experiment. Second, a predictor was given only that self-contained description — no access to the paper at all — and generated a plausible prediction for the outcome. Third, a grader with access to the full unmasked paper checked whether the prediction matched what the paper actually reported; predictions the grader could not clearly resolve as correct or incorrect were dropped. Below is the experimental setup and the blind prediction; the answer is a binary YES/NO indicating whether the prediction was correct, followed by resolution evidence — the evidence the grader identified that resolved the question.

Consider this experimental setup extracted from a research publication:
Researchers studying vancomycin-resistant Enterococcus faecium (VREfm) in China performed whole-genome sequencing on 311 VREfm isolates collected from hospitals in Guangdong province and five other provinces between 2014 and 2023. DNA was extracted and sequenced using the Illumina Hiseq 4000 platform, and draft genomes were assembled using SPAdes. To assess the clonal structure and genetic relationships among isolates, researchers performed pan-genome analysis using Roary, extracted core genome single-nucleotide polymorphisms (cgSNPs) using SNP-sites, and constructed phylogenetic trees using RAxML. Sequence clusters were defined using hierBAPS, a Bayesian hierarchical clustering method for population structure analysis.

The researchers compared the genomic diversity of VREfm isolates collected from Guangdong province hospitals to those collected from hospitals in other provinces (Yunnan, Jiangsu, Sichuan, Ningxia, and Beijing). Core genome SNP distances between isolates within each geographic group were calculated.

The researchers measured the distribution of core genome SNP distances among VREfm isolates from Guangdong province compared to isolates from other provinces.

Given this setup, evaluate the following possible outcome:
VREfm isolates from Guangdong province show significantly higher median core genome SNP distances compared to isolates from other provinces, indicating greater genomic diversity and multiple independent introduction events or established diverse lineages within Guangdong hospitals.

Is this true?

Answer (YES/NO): NO